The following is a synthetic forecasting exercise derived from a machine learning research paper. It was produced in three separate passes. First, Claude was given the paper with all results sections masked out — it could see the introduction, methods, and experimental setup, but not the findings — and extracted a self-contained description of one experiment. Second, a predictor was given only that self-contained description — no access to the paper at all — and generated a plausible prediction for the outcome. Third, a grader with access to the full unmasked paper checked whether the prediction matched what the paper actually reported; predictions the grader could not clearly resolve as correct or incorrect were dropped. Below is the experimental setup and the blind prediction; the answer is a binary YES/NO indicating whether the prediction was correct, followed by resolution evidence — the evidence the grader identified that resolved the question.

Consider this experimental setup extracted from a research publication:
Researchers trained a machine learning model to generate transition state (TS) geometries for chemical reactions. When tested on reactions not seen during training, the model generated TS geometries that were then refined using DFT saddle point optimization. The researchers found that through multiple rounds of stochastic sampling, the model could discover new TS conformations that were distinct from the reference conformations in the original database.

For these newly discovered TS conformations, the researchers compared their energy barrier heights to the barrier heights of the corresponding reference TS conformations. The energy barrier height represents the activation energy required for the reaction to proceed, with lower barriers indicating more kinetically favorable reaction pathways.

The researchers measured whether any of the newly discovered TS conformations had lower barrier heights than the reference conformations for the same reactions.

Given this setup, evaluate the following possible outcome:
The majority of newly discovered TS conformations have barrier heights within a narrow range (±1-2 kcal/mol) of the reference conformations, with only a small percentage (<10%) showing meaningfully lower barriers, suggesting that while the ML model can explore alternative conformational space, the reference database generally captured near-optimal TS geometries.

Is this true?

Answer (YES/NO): NO